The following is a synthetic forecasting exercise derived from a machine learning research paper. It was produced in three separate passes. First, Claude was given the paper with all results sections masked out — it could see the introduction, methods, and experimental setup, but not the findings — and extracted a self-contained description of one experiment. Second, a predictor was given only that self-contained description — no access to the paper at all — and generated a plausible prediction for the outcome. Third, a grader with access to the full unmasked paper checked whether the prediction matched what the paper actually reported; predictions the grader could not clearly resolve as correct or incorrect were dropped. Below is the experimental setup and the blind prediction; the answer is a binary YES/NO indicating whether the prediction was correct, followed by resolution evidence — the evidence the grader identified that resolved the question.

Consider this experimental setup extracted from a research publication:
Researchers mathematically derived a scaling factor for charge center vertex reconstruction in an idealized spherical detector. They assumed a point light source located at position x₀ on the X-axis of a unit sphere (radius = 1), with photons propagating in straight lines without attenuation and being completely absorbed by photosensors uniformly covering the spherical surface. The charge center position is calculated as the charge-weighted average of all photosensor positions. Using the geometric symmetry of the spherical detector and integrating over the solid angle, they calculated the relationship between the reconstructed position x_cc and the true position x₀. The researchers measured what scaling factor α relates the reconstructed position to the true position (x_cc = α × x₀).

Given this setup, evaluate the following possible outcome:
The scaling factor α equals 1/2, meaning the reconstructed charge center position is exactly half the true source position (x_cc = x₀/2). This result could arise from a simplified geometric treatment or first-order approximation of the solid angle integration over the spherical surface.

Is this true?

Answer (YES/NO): NO